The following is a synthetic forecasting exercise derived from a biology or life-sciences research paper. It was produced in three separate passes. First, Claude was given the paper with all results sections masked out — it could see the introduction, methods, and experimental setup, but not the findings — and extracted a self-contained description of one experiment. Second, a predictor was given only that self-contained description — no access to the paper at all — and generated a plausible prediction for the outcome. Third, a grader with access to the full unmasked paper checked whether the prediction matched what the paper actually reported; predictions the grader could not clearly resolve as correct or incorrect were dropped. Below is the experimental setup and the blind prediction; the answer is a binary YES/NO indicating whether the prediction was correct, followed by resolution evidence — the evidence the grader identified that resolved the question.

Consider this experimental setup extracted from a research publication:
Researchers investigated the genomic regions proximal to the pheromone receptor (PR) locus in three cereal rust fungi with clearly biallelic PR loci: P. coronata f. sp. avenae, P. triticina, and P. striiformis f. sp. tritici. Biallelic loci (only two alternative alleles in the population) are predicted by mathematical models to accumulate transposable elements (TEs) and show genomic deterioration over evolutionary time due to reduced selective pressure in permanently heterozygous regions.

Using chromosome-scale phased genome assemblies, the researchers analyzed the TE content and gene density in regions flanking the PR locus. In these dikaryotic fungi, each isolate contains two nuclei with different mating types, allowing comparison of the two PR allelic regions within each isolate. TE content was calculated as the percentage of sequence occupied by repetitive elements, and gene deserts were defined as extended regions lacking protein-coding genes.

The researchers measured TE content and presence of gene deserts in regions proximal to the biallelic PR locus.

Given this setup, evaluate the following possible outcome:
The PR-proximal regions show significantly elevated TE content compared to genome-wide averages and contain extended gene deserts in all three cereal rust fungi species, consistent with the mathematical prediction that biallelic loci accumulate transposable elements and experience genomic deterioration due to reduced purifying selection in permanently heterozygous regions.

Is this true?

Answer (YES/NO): YES